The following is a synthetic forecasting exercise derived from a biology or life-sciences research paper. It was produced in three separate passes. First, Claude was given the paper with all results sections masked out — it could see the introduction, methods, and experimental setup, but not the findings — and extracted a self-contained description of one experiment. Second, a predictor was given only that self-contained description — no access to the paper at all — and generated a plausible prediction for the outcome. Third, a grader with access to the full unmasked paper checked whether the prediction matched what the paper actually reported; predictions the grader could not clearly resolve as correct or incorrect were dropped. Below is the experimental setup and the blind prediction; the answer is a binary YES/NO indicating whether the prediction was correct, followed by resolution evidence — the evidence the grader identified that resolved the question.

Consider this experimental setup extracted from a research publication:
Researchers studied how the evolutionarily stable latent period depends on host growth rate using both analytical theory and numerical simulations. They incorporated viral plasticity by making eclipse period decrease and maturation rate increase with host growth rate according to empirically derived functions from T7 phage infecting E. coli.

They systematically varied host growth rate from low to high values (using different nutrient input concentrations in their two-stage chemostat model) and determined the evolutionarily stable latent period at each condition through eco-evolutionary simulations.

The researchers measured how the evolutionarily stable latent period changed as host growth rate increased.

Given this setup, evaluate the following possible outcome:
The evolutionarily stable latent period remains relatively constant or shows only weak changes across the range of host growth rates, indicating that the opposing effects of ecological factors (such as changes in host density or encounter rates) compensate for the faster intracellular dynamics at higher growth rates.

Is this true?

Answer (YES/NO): NO